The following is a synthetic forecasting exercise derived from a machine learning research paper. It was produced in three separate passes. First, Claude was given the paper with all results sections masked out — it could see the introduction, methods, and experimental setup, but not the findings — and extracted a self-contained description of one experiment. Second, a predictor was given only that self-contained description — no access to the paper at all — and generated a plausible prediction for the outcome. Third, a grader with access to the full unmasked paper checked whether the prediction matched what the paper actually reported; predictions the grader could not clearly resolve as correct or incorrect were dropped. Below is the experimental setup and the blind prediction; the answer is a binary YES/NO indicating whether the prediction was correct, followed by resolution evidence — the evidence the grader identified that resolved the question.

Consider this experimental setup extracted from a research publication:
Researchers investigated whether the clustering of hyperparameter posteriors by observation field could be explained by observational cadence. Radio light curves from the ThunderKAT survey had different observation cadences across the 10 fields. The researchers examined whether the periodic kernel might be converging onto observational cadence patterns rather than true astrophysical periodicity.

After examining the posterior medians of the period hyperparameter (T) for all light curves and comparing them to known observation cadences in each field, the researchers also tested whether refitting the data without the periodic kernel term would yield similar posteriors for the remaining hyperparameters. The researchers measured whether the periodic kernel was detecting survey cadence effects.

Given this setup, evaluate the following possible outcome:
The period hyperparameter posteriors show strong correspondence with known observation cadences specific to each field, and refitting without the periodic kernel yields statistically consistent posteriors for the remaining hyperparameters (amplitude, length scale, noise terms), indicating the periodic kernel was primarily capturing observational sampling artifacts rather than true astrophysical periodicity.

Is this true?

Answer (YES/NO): NO